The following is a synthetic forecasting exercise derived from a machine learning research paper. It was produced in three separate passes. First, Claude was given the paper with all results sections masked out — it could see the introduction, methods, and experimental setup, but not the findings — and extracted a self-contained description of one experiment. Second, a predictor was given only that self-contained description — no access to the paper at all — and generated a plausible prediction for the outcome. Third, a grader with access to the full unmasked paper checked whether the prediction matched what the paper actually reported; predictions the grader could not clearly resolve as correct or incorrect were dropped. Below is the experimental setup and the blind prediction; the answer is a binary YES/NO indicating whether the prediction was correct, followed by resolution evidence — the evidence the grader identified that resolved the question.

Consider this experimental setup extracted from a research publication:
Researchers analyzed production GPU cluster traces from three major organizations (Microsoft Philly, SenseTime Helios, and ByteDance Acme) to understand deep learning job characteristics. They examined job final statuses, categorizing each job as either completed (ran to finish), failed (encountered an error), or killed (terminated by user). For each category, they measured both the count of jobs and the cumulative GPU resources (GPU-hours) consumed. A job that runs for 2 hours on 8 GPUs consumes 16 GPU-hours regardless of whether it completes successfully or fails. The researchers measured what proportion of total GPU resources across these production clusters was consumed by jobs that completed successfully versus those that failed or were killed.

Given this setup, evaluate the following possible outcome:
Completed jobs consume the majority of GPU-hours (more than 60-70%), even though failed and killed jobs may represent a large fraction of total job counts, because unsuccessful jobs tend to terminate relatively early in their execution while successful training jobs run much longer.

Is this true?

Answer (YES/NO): NO